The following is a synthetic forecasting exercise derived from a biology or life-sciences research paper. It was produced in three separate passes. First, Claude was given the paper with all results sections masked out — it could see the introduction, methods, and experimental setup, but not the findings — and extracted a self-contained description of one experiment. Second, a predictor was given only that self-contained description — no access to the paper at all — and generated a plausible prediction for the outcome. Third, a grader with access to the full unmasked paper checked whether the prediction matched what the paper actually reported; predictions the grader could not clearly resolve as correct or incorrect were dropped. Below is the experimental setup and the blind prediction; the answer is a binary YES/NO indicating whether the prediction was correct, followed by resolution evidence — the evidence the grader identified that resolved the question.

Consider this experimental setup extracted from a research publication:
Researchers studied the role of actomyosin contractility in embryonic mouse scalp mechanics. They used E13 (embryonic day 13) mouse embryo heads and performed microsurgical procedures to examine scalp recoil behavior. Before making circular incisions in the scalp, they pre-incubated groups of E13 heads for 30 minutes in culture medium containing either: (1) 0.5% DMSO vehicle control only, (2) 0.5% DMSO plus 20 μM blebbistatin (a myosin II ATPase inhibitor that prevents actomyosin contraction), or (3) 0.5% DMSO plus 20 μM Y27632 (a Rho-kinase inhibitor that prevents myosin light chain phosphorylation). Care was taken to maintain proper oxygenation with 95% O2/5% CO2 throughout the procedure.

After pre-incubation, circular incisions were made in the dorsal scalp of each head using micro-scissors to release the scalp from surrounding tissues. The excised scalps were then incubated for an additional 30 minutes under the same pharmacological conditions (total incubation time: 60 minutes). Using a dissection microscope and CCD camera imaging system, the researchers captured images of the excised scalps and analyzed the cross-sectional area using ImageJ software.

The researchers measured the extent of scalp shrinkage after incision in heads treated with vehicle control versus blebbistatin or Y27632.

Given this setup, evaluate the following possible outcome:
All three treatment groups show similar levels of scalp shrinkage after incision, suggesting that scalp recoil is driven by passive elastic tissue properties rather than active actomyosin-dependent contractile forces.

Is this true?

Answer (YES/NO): NO